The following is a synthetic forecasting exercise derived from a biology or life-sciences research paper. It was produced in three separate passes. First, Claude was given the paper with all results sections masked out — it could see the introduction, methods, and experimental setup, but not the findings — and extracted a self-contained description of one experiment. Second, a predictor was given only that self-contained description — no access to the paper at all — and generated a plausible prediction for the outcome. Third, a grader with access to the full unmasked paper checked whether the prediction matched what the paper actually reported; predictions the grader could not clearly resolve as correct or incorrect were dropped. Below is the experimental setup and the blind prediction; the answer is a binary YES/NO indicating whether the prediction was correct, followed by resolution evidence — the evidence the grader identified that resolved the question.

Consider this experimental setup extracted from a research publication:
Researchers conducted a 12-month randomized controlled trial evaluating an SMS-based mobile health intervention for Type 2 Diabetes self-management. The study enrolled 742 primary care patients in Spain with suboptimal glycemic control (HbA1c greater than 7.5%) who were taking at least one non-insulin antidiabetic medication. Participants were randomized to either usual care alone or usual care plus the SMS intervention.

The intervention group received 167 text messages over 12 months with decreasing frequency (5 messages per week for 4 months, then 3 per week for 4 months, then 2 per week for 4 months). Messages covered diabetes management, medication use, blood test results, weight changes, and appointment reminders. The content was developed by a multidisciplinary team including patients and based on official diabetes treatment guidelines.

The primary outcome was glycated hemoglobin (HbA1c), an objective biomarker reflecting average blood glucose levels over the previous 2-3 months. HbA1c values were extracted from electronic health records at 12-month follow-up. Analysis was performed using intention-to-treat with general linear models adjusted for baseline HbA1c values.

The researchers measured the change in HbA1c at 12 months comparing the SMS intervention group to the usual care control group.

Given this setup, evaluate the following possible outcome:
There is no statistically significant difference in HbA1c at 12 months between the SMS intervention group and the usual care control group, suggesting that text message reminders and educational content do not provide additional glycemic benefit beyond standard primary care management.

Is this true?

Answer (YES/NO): YES